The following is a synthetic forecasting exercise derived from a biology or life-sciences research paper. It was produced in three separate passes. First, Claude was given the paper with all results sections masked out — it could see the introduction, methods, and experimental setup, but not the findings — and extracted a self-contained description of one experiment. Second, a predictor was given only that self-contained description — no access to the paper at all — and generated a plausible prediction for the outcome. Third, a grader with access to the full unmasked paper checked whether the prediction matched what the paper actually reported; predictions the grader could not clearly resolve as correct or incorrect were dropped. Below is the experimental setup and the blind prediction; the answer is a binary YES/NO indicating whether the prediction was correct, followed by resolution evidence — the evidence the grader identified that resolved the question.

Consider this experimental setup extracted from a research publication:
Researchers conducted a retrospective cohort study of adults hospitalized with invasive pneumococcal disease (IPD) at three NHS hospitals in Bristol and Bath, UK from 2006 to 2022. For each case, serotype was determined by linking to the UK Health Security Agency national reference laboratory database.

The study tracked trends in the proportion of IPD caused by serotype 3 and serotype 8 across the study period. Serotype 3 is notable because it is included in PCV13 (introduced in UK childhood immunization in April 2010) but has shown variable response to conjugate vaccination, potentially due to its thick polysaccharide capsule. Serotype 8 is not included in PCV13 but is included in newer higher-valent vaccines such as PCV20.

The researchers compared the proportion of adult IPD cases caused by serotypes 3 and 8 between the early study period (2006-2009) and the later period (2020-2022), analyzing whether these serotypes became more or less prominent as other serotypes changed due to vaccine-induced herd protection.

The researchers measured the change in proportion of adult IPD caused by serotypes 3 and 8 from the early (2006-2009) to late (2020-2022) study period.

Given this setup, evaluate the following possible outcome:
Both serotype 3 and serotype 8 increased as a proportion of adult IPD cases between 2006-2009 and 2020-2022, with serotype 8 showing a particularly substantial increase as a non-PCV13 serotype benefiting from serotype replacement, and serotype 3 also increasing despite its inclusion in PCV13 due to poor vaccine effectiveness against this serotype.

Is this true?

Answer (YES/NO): YES